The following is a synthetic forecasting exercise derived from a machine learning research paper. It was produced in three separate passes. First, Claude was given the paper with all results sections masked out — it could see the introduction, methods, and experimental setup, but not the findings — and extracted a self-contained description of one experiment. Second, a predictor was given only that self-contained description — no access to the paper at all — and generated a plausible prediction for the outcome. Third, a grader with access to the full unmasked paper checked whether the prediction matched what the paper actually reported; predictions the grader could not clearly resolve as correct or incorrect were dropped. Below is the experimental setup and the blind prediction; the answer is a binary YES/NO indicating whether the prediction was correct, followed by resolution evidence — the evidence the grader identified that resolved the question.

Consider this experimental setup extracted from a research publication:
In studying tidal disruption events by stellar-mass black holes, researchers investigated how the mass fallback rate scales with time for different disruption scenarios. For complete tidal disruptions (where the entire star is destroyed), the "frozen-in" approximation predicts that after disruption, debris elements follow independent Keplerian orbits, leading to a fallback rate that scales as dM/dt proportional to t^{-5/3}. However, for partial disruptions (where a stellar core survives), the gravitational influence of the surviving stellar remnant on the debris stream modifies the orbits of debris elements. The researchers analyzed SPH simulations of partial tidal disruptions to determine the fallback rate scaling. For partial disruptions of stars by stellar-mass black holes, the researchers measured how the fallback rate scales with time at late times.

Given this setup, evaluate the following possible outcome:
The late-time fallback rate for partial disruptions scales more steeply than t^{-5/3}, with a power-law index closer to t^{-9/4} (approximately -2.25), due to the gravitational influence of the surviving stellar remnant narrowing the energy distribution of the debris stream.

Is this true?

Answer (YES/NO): YES